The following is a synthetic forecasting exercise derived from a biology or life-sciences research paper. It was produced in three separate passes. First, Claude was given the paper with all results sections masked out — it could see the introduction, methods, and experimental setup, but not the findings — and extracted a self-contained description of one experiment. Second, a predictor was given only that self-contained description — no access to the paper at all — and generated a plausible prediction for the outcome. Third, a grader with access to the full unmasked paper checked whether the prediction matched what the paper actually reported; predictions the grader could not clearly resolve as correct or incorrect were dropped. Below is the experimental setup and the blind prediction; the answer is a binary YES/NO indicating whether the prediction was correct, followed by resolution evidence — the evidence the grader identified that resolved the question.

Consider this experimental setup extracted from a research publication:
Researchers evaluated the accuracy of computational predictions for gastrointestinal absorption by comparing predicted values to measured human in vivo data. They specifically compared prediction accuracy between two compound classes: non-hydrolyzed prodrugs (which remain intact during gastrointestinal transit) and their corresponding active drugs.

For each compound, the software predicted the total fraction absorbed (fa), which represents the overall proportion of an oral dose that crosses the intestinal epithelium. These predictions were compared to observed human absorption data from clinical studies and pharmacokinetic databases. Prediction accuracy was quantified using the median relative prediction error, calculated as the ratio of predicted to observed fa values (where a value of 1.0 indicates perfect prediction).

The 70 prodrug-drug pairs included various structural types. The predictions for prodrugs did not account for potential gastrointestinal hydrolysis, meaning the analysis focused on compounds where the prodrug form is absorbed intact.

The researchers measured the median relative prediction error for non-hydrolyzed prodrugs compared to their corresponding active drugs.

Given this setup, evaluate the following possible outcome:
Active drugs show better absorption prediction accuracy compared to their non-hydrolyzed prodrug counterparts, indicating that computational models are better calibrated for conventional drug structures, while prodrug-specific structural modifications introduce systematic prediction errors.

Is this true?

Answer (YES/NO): YES